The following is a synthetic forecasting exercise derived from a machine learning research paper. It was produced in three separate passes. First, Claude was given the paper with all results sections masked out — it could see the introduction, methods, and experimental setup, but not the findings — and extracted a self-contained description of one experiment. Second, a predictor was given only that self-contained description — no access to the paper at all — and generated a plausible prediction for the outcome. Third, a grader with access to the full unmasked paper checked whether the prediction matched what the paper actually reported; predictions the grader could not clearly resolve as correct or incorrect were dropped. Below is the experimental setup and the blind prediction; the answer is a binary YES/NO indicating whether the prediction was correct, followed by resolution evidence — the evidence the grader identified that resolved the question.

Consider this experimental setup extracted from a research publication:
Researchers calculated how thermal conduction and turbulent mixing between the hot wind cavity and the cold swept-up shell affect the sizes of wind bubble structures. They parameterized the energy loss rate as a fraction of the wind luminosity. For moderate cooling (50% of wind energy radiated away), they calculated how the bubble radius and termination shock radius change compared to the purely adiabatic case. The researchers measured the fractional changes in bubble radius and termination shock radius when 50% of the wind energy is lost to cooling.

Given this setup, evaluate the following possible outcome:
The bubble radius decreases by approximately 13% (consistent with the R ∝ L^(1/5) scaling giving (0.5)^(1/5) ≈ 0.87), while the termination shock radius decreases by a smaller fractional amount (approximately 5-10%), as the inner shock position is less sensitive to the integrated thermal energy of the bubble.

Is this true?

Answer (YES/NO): NO